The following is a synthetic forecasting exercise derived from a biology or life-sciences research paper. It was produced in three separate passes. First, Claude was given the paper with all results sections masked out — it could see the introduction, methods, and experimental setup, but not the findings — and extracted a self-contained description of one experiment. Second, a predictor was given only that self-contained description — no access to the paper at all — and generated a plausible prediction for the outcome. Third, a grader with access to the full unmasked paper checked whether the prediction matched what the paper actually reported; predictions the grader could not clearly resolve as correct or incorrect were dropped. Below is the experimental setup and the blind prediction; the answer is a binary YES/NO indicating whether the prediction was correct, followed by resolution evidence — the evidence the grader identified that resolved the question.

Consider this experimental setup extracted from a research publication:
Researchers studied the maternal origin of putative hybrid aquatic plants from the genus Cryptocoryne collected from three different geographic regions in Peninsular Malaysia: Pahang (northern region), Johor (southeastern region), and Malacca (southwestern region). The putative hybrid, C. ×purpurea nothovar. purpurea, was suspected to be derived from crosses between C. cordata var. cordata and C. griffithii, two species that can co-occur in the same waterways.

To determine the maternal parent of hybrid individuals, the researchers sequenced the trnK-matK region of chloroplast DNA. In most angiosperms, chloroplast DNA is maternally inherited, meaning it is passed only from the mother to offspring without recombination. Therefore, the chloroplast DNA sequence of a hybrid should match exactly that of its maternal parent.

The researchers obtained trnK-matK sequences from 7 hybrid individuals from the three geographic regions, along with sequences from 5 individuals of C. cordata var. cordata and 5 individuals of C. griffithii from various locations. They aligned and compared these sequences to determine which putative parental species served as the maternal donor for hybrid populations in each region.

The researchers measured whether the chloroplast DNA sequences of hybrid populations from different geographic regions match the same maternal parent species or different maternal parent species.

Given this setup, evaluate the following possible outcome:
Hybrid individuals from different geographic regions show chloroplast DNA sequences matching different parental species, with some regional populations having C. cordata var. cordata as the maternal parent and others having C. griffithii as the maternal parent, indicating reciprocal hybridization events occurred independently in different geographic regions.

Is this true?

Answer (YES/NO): YES